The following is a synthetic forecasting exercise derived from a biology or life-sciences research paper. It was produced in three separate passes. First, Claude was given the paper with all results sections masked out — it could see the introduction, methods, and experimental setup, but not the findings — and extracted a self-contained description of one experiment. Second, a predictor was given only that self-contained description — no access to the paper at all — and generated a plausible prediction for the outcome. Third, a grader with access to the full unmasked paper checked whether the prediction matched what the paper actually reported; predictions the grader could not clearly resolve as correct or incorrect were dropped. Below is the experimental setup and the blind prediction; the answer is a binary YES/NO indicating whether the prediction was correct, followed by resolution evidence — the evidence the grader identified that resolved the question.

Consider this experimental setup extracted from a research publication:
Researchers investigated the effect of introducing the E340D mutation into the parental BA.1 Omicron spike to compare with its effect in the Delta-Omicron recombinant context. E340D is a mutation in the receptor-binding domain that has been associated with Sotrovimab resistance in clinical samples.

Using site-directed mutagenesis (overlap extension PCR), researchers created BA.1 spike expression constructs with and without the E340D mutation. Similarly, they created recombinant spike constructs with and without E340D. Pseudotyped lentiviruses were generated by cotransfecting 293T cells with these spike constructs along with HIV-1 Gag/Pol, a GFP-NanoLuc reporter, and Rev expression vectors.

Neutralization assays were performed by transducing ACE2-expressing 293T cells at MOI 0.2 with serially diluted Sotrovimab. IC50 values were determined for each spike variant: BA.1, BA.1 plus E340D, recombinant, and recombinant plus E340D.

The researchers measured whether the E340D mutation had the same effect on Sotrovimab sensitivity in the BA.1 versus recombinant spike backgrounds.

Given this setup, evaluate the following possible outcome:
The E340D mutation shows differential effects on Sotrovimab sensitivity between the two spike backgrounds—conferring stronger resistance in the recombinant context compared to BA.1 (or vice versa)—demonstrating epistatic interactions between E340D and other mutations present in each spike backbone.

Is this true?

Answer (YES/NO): YES